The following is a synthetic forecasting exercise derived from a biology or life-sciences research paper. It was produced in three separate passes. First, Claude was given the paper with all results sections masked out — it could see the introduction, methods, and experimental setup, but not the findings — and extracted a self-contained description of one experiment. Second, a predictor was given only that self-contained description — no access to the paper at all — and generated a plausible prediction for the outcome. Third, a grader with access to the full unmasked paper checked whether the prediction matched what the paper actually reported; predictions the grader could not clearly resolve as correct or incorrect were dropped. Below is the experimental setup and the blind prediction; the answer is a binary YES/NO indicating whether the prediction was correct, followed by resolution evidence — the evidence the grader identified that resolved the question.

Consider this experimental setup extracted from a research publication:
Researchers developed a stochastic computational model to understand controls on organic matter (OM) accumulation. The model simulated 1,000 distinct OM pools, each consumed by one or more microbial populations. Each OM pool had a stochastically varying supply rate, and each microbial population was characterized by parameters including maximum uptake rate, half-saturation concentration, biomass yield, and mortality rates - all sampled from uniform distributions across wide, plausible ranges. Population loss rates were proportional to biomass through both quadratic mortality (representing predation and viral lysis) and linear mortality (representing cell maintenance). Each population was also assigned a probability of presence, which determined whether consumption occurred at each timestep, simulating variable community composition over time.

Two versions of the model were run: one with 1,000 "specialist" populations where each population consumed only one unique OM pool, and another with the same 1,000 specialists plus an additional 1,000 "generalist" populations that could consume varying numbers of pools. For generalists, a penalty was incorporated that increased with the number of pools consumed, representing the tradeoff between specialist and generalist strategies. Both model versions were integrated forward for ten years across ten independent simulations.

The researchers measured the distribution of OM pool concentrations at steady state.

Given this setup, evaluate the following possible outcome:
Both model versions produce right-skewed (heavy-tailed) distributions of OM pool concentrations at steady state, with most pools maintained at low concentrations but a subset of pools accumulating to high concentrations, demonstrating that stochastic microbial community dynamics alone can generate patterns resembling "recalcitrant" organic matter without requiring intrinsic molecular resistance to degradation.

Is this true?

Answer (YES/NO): NO